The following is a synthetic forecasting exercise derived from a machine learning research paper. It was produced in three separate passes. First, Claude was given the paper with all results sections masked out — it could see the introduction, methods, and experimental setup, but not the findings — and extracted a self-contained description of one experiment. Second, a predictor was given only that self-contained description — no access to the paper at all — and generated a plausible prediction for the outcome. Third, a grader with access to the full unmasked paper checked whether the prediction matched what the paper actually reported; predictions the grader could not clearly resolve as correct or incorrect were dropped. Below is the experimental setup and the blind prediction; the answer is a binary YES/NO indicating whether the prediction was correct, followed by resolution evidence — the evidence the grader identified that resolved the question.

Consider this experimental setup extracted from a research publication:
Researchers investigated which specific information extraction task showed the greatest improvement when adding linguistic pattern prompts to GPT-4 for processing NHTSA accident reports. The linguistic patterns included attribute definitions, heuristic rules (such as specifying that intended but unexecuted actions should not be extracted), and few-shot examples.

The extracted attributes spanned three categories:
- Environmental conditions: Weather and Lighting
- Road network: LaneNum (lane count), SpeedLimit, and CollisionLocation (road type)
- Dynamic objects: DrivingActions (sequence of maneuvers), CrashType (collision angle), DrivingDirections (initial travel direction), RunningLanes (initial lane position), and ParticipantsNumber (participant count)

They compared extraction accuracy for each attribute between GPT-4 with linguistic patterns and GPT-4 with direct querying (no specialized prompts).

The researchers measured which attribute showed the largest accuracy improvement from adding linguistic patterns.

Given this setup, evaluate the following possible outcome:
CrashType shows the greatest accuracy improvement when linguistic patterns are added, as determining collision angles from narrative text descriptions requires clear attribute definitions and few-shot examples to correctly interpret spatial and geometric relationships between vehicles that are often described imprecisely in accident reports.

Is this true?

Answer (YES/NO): NO